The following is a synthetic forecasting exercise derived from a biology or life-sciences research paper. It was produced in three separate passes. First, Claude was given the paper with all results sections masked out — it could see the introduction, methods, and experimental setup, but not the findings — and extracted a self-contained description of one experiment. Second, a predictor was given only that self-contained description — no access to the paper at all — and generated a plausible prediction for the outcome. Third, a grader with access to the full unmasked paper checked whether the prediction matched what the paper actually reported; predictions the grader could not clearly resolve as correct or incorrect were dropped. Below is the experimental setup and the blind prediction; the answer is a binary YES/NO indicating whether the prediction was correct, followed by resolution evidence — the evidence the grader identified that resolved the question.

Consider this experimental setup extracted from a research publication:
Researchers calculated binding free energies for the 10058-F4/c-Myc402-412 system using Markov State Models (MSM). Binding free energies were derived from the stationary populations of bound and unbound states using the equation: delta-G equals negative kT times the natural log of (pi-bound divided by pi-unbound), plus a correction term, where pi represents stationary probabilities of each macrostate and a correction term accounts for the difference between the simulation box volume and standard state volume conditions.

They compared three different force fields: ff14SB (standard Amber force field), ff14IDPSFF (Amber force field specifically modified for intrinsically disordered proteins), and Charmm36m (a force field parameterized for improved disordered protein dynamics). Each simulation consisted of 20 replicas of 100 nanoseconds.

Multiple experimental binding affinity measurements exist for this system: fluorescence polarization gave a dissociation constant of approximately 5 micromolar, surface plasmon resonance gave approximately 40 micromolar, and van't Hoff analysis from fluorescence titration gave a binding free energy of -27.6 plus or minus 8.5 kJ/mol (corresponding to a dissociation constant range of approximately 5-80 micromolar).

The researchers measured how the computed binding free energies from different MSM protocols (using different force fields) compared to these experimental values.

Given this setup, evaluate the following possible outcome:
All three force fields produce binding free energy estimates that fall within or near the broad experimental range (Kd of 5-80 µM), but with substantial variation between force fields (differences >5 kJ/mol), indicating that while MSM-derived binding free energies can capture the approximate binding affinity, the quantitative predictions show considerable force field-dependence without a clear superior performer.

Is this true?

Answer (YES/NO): NO